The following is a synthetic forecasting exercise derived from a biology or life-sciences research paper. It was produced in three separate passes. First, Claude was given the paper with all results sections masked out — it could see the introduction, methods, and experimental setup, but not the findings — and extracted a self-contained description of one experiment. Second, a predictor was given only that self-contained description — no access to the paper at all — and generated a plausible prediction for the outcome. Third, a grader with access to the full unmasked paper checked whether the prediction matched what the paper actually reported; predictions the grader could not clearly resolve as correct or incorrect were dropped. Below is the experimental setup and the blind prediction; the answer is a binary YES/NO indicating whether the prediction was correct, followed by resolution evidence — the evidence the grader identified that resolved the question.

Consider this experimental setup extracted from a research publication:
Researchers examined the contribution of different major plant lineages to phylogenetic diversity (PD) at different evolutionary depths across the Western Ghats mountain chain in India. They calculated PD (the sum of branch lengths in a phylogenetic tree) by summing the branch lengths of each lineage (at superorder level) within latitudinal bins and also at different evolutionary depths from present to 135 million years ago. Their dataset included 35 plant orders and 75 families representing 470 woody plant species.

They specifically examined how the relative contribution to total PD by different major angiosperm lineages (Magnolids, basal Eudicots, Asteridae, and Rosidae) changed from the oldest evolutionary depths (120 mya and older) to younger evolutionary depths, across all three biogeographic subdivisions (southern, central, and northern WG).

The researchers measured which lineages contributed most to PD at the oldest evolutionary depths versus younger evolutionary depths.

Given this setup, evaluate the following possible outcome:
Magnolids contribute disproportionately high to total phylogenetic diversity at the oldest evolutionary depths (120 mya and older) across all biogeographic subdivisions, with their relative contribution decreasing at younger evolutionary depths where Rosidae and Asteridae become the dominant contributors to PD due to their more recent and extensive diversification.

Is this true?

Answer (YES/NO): NO